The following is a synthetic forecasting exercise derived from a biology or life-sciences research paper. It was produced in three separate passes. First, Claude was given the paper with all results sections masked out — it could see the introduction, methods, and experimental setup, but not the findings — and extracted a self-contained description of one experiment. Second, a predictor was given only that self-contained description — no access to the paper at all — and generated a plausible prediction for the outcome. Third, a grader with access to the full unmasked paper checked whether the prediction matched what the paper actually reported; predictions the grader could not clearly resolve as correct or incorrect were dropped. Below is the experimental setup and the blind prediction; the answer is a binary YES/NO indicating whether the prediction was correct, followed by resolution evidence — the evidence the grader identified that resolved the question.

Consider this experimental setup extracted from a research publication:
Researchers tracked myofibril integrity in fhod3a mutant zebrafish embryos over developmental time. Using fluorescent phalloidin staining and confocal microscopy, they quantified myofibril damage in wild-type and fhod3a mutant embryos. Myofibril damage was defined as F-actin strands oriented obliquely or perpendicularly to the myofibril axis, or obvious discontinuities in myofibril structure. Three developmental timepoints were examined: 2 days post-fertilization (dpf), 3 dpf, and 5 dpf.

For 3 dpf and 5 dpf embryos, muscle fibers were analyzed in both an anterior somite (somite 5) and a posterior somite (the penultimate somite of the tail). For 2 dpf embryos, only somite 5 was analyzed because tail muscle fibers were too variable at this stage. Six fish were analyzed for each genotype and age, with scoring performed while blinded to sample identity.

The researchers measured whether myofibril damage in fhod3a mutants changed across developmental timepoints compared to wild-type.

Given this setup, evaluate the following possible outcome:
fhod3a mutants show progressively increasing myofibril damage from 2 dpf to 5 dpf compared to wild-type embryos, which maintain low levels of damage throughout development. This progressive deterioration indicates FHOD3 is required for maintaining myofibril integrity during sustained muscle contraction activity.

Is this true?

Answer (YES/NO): NO